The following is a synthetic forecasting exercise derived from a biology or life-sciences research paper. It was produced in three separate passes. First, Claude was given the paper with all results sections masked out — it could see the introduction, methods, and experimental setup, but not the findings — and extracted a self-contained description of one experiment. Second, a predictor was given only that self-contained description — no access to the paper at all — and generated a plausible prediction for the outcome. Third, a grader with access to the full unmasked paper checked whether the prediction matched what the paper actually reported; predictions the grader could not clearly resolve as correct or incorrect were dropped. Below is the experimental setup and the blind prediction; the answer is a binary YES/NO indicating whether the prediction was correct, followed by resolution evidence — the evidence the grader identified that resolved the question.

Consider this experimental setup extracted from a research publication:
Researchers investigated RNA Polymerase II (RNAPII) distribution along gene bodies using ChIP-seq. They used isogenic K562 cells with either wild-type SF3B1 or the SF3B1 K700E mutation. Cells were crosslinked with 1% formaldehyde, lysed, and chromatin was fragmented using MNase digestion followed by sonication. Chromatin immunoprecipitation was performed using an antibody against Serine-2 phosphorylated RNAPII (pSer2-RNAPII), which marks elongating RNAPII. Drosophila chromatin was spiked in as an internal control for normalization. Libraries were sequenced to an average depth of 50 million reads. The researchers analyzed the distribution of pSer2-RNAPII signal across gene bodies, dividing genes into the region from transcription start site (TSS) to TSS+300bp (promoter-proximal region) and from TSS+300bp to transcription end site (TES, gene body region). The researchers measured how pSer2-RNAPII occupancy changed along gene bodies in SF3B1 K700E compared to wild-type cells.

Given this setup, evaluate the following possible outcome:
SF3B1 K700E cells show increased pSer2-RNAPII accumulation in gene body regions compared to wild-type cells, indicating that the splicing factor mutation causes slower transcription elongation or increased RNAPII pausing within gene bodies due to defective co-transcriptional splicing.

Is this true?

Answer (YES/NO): YES